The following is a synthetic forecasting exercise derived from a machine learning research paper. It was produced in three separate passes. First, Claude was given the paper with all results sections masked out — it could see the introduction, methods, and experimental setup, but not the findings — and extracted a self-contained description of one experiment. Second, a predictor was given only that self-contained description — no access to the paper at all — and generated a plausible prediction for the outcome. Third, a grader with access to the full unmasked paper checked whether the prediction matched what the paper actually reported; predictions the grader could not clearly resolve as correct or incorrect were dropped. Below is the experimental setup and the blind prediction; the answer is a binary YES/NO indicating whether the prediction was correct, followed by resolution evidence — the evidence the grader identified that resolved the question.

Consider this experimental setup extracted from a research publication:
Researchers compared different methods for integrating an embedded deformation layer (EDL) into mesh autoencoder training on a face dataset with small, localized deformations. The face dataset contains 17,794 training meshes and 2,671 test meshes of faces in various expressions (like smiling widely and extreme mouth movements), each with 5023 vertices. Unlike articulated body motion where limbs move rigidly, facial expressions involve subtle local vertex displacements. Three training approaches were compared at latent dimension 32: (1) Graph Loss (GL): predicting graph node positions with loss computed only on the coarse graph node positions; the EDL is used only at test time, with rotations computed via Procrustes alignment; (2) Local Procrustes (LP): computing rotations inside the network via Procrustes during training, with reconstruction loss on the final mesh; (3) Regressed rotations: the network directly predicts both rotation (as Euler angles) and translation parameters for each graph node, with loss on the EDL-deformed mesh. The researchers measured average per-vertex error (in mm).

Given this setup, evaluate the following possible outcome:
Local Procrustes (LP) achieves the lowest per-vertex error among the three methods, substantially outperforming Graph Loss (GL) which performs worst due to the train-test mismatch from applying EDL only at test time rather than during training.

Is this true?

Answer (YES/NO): YES